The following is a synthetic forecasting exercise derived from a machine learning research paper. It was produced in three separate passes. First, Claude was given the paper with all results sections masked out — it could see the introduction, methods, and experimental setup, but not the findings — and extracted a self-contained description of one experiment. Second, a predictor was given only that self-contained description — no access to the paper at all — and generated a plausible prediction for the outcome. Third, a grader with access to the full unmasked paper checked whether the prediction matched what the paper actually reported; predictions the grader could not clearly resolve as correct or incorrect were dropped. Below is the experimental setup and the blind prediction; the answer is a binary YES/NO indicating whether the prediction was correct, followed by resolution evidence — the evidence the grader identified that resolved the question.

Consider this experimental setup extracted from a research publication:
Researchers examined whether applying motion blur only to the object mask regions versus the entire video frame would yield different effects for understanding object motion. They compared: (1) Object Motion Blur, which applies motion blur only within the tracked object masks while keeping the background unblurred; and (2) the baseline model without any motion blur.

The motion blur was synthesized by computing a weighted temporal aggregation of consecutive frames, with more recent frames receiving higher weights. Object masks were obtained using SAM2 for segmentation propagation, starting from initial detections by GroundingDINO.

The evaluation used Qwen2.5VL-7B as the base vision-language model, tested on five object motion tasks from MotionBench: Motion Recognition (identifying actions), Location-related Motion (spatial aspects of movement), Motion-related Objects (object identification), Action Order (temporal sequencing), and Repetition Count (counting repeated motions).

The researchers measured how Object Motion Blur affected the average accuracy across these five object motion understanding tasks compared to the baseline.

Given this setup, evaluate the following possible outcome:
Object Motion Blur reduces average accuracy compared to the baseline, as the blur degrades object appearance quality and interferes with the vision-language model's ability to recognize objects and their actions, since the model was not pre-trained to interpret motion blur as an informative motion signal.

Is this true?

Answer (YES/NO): YES